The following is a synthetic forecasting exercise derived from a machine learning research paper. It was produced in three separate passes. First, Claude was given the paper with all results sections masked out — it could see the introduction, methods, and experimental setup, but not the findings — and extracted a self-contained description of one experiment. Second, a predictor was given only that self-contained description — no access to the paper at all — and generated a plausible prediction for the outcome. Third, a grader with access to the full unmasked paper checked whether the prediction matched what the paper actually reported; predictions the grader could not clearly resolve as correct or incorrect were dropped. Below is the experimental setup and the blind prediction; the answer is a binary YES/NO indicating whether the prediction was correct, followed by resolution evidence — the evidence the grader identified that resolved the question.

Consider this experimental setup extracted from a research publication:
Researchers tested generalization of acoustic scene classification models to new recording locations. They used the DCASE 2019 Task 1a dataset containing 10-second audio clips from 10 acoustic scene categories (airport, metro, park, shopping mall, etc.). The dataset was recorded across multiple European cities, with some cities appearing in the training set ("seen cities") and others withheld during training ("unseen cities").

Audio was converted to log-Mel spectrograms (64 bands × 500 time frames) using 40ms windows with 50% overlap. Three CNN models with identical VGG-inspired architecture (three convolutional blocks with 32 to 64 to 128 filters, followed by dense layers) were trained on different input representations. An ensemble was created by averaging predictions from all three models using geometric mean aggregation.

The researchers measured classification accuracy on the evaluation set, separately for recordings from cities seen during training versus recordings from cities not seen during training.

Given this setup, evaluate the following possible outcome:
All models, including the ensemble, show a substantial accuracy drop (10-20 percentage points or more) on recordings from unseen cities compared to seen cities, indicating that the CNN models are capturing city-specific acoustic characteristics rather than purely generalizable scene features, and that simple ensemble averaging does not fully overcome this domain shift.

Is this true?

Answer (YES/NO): YES